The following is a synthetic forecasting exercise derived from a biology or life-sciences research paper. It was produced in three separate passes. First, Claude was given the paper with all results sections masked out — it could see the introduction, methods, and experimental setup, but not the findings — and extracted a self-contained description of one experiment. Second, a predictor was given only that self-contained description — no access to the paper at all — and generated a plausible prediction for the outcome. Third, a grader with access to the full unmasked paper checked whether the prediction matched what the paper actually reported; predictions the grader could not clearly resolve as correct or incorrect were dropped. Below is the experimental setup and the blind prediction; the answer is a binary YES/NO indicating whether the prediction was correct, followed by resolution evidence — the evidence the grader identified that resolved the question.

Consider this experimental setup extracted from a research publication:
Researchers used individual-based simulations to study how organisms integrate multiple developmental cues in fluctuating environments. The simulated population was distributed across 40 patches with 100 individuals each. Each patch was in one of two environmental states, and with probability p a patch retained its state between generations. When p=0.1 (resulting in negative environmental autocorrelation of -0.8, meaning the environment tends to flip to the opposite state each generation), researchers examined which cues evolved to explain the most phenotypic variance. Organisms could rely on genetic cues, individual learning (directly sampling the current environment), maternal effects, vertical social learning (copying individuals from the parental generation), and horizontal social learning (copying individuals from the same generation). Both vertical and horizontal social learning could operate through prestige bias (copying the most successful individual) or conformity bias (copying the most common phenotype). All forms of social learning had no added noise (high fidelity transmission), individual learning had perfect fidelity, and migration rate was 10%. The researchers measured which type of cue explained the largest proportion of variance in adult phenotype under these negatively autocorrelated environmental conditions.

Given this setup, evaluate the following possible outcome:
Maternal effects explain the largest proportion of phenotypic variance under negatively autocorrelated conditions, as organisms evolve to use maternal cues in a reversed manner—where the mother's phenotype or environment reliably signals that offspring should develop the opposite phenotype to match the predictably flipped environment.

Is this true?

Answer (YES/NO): NO